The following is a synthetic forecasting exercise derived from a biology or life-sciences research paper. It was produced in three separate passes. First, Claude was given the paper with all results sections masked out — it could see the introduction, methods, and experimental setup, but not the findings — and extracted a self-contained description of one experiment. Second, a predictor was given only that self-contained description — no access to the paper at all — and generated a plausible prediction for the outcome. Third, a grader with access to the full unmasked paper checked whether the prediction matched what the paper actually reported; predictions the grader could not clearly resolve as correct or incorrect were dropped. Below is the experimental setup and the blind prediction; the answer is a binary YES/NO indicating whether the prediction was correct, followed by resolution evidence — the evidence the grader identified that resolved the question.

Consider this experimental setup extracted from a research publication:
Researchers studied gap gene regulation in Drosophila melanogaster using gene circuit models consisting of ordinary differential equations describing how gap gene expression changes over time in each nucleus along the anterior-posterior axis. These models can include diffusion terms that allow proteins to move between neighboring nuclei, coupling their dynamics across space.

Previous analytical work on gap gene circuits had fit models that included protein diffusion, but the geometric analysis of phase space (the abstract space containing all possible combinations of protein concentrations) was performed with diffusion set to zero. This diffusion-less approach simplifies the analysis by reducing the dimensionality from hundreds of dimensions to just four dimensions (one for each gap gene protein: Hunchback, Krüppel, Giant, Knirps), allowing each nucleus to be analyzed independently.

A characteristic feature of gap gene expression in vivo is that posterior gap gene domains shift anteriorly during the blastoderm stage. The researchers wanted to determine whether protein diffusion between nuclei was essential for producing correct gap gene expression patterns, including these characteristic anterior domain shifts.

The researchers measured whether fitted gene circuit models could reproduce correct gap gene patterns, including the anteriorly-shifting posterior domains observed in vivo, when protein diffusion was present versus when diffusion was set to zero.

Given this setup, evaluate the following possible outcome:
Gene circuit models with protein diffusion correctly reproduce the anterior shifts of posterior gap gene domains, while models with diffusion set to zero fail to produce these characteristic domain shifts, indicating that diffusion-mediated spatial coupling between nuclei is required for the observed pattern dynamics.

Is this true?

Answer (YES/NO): NO